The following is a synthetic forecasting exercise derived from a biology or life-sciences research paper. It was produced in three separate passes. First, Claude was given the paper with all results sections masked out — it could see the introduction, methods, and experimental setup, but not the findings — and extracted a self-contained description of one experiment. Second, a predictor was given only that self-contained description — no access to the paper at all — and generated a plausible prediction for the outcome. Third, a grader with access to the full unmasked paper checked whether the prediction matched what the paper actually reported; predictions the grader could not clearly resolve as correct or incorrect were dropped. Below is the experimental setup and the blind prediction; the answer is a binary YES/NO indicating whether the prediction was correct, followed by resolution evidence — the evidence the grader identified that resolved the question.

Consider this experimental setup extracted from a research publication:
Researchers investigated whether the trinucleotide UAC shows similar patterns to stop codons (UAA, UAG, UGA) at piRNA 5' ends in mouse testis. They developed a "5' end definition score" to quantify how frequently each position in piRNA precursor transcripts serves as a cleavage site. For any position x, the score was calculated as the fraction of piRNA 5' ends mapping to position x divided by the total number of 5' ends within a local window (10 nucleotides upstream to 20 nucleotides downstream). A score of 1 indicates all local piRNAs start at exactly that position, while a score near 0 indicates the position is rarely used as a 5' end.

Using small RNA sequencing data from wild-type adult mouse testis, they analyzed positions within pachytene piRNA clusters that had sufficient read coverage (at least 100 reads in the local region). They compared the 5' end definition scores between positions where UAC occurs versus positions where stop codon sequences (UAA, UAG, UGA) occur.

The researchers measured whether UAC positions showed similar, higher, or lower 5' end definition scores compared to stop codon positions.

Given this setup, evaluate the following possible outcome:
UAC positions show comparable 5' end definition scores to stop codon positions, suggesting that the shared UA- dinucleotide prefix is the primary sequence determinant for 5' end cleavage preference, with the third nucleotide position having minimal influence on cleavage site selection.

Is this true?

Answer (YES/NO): NO